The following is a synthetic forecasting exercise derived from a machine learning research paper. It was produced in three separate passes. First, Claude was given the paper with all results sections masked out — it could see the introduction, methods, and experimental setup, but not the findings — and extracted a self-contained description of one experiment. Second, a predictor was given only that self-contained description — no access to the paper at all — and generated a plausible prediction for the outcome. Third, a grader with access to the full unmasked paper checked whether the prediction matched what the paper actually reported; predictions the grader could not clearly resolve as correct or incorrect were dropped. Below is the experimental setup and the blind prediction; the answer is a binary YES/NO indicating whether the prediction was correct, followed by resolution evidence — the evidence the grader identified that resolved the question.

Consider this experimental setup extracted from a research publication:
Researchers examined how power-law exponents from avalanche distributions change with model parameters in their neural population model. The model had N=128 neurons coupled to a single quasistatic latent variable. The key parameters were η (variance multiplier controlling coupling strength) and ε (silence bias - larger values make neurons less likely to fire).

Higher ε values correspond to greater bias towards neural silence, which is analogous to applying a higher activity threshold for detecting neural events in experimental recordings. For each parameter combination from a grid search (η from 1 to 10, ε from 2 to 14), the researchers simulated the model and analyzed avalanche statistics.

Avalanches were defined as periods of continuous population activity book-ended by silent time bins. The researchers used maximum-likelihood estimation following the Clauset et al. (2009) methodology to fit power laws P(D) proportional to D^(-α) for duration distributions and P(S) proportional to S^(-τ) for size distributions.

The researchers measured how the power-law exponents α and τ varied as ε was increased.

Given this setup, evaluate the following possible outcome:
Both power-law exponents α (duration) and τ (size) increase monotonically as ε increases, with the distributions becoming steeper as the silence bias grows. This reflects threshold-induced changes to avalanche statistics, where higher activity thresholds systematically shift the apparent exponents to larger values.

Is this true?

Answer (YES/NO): NO